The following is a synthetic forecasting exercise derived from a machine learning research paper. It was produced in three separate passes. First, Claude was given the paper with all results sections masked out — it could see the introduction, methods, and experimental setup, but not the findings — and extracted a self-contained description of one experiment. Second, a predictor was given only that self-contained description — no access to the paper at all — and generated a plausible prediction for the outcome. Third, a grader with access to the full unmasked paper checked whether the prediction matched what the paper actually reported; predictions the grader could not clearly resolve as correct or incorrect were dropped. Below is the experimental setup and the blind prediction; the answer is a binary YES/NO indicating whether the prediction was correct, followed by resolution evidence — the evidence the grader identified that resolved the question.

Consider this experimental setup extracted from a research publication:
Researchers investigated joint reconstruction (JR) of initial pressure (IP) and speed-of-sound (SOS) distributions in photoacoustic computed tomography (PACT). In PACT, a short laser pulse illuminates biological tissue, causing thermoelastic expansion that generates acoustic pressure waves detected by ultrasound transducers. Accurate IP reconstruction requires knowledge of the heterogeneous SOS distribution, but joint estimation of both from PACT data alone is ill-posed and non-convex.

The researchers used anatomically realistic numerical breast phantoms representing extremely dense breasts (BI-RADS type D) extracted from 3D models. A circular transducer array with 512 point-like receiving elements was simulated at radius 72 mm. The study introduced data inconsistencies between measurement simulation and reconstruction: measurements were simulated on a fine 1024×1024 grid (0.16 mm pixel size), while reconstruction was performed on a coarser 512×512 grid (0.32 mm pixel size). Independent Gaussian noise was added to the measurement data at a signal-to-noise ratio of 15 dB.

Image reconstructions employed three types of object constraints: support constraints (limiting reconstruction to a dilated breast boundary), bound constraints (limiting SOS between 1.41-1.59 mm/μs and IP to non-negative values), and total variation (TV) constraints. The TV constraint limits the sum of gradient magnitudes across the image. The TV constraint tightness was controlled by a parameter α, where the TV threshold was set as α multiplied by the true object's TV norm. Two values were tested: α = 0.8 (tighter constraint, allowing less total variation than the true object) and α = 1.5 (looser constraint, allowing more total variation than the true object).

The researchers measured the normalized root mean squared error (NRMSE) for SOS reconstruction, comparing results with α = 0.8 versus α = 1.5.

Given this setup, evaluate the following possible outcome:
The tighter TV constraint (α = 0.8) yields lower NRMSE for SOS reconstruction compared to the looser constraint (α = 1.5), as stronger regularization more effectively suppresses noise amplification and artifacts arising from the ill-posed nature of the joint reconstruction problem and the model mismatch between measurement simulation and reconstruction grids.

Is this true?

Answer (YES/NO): YES